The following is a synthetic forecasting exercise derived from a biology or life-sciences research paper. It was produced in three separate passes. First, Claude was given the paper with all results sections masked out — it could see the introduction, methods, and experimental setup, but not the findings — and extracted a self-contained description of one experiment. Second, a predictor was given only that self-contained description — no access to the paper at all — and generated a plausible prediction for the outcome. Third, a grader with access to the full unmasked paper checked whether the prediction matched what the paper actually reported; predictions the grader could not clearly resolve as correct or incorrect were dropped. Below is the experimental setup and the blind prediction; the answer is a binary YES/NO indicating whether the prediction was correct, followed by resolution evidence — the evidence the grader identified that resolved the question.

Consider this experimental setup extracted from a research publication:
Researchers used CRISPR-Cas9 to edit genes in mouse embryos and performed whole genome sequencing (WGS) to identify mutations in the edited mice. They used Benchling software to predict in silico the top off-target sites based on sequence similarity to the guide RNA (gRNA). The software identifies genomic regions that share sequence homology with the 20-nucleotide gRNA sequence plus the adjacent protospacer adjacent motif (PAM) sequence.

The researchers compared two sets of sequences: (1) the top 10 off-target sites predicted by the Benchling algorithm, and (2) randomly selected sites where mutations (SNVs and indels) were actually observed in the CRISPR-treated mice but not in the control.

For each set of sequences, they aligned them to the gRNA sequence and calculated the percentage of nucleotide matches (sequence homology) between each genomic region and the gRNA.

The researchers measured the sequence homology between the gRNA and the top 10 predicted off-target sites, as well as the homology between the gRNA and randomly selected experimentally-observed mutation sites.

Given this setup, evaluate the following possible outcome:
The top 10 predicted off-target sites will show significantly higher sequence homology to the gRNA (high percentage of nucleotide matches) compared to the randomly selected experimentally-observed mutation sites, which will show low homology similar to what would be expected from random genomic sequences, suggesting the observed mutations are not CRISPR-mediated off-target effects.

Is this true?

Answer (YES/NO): NO